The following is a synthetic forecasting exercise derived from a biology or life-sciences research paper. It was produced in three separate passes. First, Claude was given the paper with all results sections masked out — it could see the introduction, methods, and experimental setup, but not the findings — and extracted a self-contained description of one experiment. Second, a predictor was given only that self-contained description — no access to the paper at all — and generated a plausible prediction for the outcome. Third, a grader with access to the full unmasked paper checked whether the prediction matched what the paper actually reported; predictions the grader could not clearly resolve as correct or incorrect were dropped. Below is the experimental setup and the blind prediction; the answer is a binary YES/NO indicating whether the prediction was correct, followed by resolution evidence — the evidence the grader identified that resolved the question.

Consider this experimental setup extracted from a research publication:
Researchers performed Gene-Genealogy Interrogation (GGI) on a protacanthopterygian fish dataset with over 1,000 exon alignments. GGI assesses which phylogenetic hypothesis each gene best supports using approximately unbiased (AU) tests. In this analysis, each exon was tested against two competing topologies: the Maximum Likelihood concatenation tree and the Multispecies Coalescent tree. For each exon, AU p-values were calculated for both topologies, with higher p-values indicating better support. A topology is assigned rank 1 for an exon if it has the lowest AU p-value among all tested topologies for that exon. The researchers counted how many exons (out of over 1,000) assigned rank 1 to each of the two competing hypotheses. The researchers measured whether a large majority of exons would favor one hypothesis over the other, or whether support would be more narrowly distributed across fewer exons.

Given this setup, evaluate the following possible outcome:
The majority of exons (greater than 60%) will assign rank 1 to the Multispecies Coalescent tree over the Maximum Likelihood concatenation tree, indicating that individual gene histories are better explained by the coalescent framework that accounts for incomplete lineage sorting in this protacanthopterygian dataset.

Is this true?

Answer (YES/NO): NO